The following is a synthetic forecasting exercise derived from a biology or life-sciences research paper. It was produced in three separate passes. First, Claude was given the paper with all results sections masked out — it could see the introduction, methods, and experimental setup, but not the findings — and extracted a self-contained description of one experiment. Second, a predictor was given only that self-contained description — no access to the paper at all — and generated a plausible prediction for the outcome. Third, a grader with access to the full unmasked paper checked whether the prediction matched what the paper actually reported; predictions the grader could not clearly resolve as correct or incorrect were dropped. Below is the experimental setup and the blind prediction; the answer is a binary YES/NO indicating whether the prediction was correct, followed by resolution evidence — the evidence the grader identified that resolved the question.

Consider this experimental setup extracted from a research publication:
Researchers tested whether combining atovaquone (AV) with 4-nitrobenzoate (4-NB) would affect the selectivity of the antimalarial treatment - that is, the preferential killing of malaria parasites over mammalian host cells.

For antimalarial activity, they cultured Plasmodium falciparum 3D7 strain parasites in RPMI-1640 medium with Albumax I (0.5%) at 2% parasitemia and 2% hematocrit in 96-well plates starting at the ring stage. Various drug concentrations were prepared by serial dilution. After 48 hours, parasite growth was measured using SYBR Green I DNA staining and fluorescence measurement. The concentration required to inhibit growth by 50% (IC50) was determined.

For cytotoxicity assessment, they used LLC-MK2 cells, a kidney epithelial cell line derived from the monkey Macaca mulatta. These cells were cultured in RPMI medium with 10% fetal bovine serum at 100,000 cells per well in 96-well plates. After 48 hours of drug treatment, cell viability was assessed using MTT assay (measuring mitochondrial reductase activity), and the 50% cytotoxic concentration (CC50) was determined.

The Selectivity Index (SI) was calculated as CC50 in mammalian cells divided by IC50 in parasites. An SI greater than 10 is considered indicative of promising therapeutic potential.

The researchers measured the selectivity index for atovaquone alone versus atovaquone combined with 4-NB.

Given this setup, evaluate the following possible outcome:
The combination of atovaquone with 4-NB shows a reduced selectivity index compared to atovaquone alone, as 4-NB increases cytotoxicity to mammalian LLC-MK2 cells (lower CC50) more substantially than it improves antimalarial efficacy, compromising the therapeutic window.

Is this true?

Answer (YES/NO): NO